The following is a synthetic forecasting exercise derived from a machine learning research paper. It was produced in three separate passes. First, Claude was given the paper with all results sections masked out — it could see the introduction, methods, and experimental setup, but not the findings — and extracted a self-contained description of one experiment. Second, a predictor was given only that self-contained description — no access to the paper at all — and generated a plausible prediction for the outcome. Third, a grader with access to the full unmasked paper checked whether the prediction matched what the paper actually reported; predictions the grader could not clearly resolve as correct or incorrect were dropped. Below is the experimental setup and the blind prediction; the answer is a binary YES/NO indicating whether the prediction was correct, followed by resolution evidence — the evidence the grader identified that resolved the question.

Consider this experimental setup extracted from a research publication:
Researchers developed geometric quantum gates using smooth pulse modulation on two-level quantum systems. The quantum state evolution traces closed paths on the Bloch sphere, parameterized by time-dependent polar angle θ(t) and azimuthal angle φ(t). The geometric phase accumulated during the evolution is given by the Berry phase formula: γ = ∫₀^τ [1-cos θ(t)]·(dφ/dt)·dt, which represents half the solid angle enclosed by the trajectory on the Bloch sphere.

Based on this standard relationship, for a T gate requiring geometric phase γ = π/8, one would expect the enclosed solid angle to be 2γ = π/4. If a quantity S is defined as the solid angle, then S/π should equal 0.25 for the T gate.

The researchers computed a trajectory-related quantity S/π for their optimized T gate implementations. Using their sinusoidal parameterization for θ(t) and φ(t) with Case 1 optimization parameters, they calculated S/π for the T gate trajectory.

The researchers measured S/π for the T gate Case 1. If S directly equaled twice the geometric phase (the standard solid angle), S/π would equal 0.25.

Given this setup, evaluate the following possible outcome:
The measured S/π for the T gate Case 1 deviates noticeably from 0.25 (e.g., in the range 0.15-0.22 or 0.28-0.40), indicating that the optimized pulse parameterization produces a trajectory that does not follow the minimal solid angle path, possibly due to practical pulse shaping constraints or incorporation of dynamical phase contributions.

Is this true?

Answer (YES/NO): YES